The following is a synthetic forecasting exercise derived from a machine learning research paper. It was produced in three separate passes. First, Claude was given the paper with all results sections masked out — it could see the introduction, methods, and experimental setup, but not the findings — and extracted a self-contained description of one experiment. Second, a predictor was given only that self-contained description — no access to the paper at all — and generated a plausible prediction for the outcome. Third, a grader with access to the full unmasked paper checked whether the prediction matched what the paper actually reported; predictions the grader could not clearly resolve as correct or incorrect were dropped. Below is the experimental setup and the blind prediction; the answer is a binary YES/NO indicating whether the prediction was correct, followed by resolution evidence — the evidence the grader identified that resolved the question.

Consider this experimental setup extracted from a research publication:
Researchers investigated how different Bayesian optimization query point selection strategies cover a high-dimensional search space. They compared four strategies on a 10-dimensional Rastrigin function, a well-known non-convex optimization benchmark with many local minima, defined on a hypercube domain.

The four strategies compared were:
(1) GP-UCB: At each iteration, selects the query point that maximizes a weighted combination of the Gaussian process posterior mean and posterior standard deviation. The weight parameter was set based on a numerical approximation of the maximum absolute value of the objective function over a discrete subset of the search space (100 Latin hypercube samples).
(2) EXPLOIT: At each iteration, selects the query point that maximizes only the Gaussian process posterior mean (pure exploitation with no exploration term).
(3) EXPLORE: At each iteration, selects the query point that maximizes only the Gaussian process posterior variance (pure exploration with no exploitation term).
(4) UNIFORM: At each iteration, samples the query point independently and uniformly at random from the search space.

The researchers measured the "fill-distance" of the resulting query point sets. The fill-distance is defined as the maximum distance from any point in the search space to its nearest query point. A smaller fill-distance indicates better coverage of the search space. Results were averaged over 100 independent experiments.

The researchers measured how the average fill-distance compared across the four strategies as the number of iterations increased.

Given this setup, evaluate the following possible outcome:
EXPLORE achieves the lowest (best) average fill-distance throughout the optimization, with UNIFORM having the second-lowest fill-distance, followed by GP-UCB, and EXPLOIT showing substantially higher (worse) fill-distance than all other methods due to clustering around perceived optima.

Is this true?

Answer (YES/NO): NO